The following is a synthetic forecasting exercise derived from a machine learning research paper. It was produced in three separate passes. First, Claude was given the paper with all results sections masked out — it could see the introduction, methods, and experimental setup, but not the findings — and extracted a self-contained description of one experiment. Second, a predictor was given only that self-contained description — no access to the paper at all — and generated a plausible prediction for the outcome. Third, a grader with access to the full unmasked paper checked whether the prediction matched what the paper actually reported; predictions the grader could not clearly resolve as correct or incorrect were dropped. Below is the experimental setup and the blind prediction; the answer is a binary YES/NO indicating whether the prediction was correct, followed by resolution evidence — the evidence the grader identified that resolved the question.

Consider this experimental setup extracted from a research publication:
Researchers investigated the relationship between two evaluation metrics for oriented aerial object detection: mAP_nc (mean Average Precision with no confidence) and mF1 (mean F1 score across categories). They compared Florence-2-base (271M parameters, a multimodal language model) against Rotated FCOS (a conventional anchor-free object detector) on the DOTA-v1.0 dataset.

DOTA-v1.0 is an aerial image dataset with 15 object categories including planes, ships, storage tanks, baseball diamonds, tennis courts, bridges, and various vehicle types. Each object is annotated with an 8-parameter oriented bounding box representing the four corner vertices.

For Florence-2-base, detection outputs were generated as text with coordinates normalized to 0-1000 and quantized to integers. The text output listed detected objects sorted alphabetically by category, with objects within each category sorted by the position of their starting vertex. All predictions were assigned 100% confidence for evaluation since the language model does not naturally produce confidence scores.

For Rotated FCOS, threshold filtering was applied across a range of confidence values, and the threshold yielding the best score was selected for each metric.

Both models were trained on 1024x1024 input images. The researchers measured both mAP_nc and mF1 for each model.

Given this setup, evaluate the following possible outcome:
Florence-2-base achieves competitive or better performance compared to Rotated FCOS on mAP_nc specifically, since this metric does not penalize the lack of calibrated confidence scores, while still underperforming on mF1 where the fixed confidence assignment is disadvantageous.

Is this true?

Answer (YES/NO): NO